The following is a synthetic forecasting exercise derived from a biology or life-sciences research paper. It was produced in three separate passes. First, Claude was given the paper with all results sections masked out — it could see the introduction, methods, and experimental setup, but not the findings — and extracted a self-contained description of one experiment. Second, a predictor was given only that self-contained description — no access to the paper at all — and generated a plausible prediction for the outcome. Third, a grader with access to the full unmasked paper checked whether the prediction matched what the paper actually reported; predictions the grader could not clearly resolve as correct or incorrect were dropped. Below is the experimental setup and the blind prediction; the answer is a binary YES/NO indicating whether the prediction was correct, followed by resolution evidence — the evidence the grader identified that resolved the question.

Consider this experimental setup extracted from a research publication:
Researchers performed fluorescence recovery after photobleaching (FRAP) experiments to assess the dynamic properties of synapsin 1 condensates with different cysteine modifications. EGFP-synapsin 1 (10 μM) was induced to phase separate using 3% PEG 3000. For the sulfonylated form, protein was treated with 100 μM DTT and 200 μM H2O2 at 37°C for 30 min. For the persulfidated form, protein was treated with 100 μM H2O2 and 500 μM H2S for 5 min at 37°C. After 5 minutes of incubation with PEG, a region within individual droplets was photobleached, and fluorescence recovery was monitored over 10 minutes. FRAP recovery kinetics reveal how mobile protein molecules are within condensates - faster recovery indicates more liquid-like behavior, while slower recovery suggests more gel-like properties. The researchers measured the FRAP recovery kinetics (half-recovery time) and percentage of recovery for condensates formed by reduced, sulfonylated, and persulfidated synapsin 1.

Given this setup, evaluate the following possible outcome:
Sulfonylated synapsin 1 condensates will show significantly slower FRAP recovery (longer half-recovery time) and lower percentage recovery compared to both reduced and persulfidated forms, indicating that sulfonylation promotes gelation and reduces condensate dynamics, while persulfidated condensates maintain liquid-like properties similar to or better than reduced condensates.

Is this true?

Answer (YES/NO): NO